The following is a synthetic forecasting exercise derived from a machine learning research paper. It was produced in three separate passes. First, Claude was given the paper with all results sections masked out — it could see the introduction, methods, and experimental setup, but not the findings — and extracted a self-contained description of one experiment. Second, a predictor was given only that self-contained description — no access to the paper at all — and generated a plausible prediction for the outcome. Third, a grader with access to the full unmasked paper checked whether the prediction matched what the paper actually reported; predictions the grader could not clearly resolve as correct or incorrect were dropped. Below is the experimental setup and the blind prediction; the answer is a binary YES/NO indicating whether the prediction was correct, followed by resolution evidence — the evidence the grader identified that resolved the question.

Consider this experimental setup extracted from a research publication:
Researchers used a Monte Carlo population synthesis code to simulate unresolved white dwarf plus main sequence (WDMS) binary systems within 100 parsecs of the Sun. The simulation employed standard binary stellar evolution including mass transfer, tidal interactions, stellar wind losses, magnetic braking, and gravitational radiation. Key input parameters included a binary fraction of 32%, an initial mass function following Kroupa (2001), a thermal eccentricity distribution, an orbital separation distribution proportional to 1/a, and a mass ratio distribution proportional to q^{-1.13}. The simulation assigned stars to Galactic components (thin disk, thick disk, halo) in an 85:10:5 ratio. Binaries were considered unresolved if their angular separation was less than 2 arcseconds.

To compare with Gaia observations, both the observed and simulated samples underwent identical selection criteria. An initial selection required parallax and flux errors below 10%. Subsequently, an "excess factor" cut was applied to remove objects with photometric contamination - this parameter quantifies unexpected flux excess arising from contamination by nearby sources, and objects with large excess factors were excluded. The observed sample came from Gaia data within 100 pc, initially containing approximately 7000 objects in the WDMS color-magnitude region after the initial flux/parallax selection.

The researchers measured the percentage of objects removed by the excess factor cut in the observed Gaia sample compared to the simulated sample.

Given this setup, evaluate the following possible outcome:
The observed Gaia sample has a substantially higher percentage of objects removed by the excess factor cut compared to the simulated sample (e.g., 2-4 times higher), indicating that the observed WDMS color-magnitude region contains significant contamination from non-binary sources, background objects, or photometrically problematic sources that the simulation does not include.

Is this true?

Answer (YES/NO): YES